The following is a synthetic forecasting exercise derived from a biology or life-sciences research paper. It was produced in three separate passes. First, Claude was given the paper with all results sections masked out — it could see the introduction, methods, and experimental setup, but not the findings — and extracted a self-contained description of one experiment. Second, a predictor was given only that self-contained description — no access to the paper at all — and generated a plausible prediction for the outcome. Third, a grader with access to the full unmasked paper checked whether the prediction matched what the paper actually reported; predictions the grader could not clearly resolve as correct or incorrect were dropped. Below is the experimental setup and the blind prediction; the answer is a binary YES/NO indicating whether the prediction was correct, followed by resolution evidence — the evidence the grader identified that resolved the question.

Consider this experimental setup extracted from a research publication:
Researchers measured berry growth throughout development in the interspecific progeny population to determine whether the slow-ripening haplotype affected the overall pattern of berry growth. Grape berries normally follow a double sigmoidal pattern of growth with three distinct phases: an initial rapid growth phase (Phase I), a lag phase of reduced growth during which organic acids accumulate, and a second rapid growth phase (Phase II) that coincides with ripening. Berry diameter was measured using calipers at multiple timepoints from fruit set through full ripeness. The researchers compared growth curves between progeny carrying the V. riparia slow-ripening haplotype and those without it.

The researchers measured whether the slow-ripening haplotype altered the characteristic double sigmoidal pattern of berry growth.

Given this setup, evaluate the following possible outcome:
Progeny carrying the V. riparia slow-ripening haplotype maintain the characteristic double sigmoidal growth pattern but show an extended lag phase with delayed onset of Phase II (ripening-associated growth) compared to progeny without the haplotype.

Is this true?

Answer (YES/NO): NO